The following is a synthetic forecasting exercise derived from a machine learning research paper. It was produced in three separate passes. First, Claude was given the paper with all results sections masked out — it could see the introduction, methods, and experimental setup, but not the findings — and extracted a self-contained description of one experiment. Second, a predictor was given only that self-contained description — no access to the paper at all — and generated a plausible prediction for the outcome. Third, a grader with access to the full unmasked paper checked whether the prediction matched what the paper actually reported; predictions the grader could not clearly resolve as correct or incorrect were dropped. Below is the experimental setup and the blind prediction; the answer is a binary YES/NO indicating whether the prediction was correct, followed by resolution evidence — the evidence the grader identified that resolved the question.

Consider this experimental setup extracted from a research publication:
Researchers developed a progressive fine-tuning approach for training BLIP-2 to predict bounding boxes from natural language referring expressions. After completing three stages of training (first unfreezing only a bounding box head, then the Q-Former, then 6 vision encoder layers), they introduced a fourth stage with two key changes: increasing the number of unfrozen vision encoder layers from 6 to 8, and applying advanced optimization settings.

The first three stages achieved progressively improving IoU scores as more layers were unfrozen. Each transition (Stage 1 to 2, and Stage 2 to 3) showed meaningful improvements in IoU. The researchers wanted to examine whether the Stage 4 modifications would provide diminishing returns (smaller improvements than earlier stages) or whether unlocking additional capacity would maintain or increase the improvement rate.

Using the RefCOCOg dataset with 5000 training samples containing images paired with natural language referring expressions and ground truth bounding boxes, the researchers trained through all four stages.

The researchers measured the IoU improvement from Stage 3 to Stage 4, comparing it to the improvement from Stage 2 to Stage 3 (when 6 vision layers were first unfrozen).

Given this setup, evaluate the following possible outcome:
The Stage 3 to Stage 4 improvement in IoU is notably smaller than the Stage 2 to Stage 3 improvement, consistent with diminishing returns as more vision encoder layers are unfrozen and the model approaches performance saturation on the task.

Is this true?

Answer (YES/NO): NO